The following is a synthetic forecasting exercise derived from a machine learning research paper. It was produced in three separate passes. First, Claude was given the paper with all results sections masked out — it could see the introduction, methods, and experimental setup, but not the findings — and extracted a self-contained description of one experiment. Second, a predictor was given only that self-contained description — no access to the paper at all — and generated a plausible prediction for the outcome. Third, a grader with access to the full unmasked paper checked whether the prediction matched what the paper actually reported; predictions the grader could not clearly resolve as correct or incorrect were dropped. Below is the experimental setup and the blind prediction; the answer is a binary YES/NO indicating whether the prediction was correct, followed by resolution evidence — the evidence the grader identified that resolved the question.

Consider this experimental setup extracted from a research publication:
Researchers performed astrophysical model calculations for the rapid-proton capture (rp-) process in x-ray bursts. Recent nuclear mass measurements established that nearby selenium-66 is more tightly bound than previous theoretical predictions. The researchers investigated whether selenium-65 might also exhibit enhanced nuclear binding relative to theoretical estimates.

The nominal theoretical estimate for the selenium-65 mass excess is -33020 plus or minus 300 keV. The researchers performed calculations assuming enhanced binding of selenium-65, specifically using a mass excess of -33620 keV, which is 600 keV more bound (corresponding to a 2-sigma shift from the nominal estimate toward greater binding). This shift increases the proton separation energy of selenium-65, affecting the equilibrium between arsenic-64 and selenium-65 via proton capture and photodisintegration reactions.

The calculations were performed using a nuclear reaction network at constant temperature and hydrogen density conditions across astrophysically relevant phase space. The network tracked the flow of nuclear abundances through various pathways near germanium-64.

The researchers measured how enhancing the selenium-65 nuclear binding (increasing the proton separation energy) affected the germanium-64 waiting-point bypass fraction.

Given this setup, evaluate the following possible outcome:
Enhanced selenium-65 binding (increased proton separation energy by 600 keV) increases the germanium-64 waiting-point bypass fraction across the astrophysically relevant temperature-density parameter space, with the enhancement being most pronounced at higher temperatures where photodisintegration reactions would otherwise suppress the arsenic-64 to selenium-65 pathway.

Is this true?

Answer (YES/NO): YES